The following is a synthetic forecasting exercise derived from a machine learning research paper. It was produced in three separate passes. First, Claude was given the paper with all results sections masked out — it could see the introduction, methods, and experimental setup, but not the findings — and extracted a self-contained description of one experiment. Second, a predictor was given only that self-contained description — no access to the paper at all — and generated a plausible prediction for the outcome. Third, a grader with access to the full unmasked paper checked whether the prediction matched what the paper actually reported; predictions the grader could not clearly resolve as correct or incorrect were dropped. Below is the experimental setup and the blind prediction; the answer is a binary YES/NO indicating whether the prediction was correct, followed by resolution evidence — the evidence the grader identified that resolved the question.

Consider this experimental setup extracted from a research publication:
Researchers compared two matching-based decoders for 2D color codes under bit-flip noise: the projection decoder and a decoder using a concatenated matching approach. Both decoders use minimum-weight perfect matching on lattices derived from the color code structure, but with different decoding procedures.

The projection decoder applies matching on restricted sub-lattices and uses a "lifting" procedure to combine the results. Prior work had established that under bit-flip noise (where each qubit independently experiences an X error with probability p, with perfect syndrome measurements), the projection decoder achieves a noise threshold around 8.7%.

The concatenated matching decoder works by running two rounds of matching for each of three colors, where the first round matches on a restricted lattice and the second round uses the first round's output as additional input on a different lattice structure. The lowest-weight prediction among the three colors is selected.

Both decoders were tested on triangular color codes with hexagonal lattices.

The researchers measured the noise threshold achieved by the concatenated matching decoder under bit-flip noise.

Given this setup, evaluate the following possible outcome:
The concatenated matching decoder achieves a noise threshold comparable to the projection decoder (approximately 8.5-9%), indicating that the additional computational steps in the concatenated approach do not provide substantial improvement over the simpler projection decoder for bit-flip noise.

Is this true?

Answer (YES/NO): NO